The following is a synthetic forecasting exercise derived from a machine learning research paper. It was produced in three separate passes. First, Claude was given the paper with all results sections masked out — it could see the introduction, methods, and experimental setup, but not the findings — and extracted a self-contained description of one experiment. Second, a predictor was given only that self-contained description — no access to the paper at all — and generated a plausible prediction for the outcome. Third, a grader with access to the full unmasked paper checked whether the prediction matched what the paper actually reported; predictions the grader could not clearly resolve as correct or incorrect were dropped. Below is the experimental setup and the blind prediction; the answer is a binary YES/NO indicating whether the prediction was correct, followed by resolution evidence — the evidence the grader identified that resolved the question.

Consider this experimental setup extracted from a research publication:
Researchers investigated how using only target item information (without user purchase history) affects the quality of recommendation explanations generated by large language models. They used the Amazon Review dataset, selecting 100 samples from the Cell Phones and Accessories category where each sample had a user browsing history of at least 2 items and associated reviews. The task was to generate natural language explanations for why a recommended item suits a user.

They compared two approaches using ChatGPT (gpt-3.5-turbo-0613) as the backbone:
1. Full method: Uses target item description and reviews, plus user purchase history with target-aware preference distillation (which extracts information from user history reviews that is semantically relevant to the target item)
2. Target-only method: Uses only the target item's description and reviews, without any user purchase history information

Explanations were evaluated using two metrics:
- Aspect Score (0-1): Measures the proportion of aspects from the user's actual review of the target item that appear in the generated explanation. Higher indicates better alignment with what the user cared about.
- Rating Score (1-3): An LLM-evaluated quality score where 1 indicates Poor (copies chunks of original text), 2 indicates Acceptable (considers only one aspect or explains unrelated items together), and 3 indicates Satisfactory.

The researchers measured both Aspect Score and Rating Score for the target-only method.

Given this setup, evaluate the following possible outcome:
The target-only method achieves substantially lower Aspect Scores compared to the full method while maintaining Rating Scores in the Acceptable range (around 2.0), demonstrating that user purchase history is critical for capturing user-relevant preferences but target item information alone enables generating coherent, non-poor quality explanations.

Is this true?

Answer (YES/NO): YES